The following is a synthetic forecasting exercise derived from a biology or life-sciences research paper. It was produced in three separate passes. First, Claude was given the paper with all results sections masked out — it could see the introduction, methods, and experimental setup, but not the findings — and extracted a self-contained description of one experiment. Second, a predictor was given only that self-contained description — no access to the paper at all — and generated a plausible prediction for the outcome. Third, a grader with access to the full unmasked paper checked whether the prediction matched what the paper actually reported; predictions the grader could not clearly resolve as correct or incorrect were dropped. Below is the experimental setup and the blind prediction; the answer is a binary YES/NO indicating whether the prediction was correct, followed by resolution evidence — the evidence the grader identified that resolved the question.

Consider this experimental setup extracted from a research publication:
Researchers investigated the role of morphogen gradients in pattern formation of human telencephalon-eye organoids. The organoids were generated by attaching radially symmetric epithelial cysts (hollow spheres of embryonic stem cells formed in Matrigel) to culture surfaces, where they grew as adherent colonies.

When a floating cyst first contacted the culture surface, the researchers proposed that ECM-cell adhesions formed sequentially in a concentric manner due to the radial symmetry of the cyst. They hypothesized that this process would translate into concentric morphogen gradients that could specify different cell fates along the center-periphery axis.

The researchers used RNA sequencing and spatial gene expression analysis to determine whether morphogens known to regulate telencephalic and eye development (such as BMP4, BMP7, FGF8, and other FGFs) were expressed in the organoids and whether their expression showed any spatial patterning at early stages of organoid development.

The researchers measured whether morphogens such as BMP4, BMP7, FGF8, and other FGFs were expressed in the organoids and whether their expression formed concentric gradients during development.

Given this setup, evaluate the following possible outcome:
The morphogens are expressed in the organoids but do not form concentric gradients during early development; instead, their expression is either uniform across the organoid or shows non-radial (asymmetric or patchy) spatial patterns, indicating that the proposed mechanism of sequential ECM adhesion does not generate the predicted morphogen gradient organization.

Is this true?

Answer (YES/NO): NO